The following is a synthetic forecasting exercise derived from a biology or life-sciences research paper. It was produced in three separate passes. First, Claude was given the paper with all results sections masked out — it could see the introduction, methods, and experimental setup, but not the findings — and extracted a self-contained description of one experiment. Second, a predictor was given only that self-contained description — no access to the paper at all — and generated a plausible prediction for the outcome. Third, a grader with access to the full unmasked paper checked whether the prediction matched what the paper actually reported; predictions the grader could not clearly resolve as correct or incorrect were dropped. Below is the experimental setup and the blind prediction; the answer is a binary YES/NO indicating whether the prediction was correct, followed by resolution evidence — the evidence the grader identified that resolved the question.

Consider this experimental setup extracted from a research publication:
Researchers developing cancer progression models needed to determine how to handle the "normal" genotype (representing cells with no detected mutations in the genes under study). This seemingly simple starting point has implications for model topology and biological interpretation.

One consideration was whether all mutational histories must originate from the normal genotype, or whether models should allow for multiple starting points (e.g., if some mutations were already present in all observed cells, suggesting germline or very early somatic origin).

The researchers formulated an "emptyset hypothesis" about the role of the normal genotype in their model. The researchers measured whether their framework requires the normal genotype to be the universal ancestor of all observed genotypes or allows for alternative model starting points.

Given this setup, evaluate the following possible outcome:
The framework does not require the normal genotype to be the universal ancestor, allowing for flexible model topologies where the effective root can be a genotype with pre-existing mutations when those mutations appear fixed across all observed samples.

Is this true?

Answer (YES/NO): YES